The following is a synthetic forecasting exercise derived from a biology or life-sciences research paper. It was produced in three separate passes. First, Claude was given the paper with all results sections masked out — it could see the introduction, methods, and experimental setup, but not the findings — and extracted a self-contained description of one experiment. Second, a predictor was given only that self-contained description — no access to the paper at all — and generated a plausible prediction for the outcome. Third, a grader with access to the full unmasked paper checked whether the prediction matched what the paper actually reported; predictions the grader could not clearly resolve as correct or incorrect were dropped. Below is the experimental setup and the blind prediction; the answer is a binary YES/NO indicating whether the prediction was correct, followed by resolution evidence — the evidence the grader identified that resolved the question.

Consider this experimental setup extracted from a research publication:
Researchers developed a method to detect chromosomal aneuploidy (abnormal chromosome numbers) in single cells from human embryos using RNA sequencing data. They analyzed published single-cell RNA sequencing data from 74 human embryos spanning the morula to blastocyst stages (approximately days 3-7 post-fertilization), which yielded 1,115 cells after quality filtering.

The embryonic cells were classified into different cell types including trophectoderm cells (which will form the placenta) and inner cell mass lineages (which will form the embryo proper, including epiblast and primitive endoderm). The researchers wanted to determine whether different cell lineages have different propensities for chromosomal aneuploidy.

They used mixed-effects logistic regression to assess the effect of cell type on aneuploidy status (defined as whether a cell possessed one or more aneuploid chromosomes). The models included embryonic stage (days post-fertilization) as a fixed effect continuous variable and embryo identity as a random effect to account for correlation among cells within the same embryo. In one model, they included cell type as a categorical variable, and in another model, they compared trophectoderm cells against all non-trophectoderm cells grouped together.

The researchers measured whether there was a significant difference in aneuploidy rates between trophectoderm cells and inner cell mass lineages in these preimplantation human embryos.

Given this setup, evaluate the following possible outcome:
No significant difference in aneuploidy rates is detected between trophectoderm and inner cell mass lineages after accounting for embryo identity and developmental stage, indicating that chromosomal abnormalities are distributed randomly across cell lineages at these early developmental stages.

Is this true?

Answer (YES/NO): YES